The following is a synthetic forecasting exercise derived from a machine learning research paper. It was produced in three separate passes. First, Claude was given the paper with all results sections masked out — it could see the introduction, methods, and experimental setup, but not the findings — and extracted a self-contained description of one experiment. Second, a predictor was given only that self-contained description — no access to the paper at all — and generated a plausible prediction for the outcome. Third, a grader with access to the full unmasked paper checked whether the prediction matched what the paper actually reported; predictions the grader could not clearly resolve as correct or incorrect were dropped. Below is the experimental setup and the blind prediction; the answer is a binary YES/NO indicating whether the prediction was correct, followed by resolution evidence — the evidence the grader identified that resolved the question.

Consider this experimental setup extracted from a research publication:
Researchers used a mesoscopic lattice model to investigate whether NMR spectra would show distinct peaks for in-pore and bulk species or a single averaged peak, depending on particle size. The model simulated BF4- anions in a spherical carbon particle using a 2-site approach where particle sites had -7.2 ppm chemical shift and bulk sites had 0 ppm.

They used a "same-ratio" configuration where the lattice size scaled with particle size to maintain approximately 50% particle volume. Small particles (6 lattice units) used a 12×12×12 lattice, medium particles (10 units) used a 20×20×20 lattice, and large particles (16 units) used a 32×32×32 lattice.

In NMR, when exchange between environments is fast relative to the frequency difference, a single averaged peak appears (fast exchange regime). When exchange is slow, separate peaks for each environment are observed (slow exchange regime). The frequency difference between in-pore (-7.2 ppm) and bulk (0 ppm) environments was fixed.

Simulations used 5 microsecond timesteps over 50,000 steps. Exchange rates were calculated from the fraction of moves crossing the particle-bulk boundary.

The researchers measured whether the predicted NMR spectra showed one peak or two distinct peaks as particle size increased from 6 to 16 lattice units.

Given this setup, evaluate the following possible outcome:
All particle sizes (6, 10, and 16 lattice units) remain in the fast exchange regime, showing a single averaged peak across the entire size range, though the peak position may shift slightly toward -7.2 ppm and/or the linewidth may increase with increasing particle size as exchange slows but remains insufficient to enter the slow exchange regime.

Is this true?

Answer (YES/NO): YES